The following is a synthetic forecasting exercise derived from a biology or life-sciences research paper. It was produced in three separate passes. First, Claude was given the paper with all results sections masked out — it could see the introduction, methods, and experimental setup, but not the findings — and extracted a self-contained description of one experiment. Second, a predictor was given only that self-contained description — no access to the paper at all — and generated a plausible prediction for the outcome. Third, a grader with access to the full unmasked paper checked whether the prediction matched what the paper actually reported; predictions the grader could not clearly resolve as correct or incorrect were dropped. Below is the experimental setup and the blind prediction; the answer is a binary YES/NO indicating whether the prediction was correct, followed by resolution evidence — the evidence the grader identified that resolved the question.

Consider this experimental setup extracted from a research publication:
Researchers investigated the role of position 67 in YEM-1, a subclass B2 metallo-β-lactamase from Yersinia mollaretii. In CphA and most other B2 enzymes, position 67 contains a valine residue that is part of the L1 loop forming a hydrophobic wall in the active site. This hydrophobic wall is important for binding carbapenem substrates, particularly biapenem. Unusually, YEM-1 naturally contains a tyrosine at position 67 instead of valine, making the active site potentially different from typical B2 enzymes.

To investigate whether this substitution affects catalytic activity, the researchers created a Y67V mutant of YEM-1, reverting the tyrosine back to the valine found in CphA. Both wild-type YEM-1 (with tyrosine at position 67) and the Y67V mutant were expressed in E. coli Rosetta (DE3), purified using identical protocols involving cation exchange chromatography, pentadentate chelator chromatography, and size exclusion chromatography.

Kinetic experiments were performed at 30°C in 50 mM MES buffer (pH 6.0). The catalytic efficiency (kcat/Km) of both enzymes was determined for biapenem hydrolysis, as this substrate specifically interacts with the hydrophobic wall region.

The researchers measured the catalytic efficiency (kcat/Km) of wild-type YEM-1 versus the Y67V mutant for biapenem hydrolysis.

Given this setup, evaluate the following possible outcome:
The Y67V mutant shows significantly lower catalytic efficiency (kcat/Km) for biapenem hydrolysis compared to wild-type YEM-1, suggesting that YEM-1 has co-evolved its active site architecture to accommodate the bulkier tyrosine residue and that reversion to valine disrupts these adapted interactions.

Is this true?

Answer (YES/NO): NO